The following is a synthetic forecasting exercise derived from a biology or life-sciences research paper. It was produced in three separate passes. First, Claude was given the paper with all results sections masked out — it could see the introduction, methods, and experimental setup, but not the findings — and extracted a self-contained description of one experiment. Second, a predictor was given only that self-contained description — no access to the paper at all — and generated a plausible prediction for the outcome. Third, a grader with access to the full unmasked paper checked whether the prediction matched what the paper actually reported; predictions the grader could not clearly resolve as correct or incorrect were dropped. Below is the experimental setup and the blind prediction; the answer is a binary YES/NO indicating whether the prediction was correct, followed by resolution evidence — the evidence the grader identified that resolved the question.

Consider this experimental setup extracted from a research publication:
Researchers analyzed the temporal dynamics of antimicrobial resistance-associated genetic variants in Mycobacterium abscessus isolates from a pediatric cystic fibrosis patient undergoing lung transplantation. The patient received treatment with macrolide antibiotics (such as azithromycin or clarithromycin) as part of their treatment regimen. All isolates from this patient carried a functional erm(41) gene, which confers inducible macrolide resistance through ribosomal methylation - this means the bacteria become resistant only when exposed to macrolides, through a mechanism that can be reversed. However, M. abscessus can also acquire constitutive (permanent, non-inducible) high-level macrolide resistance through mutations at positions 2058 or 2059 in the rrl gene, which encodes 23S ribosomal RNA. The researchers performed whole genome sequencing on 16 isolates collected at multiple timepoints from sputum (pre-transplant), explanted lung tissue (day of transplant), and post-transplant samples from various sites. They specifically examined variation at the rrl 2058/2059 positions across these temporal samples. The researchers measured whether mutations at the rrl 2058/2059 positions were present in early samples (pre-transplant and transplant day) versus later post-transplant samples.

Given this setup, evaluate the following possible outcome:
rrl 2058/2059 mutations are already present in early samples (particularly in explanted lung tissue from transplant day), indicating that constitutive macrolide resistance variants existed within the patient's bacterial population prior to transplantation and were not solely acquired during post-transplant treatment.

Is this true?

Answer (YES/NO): YES